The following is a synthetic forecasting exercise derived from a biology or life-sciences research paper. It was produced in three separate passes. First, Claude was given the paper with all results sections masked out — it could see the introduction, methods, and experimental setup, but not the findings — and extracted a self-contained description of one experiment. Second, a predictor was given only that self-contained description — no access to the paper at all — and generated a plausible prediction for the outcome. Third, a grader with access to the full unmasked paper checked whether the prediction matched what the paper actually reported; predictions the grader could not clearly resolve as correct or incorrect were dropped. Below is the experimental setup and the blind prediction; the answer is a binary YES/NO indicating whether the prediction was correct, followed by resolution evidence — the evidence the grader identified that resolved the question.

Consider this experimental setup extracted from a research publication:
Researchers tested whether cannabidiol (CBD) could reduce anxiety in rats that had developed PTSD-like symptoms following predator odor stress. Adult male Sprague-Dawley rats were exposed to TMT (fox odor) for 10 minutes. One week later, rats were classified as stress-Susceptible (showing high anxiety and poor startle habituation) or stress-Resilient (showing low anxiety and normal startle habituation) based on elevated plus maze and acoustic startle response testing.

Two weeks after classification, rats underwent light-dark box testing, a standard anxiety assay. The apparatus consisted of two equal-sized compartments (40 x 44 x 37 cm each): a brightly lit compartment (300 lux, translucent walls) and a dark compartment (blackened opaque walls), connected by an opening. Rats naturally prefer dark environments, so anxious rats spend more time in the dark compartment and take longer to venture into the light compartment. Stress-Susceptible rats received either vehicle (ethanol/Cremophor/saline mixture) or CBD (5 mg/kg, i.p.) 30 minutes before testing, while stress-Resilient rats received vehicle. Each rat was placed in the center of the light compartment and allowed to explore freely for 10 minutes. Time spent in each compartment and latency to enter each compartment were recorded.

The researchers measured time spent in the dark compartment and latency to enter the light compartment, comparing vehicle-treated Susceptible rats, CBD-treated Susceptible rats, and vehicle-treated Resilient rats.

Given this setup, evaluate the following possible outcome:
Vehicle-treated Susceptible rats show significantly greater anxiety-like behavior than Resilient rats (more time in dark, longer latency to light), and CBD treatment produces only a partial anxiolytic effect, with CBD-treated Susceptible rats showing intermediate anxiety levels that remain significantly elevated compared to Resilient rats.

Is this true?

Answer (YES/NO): NO